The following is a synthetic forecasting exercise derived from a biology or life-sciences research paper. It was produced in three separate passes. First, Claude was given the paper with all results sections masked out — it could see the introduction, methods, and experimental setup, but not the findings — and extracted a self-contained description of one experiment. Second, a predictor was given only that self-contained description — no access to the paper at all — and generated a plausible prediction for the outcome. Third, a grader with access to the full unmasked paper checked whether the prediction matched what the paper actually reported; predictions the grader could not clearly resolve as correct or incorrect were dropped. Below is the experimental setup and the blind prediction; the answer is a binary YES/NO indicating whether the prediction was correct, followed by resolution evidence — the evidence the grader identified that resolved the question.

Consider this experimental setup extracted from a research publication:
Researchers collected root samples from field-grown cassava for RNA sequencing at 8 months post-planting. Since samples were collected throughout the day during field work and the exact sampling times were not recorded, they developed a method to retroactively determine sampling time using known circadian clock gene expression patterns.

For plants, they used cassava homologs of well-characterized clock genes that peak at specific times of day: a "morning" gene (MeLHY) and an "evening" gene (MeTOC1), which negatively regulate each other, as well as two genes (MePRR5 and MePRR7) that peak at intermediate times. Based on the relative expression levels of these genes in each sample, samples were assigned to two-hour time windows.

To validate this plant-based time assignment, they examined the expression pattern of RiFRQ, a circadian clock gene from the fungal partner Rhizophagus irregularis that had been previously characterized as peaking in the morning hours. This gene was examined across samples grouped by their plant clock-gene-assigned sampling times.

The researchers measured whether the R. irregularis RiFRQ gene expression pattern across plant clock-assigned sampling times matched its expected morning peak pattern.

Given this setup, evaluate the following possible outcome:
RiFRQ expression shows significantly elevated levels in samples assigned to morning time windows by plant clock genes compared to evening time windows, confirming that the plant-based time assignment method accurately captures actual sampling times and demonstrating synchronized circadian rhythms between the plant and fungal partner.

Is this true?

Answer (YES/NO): YES